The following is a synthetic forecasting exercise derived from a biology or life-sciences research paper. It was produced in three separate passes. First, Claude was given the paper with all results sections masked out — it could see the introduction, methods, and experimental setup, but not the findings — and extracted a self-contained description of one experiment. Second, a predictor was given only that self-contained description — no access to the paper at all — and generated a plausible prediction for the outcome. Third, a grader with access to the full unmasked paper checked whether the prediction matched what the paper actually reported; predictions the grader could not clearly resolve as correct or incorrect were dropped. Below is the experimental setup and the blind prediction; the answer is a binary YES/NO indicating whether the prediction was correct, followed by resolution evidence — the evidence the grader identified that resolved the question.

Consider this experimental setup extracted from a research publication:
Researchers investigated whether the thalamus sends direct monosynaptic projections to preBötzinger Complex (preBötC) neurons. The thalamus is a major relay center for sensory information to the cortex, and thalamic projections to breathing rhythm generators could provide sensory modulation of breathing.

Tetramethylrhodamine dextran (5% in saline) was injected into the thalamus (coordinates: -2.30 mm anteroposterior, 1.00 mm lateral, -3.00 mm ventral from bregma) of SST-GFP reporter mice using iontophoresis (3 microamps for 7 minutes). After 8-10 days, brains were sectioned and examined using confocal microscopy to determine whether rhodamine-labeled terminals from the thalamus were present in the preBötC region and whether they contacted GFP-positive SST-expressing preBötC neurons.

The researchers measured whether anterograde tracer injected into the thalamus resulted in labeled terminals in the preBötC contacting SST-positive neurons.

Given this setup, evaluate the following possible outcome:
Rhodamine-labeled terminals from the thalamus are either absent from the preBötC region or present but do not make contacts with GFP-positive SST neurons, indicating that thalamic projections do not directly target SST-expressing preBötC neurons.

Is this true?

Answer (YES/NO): YES